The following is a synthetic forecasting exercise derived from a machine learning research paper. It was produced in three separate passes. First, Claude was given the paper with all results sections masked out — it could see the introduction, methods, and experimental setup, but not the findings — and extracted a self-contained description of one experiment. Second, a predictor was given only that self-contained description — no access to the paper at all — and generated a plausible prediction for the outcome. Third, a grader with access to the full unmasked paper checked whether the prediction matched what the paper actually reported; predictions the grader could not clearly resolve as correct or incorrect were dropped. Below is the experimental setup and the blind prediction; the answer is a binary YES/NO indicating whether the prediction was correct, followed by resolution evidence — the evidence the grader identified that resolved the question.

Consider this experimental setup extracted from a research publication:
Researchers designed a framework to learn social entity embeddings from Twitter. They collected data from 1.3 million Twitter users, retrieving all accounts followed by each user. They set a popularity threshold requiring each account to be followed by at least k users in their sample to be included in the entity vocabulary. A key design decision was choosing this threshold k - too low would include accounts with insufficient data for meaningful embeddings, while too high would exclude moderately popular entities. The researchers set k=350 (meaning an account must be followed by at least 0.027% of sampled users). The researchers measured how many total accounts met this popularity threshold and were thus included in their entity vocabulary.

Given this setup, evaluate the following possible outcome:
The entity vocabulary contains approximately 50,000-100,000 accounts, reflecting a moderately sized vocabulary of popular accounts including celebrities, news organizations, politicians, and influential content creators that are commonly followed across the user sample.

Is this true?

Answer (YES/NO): NO